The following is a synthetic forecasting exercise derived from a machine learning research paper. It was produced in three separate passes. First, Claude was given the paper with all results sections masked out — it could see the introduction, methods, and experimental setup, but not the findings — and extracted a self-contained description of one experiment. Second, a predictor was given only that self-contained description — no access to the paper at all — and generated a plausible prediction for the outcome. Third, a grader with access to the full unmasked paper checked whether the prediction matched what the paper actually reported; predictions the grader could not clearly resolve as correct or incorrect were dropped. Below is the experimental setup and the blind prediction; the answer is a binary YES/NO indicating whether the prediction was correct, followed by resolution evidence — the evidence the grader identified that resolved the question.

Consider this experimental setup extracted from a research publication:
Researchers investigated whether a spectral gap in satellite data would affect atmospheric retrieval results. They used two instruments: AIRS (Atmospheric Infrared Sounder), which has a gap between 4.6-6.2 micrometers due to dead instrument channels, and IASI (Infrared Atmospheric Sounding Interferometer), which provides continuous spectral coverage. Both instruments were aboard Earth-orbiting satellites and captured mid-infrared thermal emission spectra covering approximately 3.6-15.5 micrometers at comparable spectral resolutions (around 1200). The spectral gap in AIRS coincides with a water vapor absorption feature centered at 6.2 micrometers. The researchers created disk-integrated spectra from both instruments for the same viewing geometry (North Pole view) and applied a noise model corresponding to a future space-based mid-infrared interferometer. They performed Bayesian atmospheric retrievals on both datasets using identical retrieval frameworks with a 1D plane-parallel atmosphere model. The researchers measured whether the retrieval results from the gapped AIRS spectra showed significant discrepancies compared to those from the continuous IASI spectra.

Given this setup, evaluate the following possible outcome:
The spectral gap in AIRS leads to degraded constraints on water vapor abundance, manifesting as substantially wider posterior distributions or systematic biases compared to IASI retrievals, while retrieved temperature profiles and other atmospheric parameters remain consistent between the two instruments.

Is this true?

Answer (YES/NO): NO